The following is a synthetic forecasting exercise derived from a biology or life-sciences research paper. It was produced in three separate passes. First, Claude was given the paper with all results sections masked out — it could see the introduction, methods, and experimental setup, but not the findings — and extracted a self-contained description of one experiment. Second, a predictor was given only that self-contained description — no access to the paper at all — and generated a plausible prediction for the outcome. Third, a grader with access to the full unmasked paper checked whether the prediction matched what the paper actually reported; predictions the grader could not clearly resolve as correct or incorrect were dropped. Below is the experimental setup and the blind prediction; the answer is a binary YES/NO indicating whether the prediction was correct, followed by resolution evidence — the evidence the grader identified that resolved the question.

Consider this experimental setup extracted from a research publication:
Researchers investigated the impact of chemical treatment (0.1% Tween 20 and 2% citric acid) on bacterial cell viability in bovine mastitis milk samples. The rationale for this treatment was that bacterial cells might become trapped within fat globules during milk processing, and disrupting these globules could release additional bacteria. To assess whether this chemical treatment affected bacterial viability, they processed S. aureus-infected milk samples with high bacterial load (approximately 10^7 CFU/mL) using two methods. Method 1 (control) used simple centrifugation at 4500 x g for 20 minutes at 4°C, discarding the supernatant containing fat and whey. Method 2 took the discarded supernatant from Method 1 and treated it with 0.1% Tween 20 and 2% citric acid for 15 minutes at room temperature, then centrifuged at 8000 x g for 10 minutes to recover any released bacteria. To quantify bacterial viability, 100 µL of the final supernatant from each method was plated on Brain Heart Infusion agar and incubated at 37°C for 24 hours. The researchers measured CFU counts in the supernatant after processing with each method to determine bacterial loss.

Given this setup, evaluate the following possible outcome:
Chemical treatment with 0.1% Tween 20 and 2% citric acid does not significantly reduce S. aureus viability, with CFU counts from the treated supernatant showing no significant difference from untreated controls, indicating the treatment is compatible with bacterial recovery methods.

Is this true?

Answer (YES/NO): NO